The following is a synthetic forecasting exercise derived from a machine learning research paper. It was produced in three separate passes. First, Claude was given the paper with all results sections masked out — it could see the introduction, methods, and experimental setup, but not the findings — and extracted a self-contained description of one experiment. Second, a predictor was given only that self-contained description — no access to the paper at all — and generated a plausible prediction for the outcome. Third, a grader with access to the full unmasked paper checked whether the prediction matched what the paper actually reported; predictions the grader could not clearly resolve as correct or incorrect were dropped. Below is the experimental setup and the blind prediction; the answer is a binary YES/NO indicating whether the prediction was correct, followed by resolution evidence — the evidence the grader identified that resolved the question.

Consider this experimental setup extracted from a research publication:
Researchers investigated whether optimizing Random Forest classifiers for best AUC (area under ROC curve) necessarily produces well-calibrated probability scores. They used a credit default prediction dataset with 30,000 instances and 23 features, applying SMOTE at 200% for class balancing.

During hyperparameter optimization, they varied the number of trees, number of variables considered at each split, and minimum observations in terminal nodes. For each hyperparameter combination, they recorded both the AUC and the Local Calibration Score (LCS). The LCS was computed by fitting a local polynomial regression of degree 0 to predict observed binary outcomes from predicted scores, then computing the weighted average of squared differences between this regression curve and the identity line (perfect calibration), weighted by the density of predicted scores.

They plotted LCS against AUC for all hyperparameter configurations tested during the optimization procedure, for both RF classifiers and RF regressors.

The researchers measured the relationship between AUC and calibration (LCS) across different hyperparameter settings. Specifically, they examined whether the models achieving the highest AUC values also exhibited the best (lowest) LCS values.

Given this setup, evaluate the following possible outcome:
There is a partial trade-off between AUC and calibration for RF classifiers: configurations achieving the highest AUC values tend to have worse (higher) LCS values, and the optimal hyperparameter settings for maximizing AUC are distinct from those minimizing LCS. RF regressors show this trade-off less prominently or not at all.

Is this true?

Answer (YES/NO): YES